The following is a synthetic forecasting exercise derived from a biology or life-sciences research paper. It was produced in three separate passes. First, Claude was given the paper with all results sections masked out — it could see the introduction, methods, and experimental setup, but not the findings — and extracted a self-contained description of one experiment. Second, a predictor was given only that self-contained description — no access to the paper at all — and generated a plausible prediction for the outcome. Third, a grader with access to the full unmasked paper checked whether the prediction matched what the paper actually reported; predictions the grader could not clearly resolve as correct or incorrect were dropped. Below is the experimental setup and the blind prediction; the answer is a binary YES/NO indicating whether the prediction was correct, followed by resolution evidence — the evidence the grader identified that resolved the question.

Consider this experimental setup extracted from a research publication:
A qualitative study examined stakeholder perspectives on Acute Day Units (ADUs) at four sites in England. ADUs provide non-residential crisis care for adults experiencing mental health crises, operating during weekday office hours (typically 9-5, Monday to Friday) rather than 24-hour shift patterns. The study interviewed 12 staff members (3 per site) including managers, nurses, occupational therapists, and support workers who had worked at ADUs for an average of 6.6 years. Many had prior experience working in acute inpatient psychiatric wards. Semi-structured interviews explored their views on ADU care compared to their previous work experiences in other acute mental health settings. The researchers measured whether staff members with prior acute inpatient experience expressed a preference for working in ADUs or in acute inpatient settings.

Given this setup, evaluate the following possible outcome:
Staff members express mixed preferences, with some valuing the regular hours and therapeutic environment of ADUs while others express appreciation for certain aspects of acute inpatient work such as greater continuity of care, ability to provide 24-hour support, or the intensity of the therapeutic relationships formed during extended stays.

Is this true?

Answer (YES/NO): NO